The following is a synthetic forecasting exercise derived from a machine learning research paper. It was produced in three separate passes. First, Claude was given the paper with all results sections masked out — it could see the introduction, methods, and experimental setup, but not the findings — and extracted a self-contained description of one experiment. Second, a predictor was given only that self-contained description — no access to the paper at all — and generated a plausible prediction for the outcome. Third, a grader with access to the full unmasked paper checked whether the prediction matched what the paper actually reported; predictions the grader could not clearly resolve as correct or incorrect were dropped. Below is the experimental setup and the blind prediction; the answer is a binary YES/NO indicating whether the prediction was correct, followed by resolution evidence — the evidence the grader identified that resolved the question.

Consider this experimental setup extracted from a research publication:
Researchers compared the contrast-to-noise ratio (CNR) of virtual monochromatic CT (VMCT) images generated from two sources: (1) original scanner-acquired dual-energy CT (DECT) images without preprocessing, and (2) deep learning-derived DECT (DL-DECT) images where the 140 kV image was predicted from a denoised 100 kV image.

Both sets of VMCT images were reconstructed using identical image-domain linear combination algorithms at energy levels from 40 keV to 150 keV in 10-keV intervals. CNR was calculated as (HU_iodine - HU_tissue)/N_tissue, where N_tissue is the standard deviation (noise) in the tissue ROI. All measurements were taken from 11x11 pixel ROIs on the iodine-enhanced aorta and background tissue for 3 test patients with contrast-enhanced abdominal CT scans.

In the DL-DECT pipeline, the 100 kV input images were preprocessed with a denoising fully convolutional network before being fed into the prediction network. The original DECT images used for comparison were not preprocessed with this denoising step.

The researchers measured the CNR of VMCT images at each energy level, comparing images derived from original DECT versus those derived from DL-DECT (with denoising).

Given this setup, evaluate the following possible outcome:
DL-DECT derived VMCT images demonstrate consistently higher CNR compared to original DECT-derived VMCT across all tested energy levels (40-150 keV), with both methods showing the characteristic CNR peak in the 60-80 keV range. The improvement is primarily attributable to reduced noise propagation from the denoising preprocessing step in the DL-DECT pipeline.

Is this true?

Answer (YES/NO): NO